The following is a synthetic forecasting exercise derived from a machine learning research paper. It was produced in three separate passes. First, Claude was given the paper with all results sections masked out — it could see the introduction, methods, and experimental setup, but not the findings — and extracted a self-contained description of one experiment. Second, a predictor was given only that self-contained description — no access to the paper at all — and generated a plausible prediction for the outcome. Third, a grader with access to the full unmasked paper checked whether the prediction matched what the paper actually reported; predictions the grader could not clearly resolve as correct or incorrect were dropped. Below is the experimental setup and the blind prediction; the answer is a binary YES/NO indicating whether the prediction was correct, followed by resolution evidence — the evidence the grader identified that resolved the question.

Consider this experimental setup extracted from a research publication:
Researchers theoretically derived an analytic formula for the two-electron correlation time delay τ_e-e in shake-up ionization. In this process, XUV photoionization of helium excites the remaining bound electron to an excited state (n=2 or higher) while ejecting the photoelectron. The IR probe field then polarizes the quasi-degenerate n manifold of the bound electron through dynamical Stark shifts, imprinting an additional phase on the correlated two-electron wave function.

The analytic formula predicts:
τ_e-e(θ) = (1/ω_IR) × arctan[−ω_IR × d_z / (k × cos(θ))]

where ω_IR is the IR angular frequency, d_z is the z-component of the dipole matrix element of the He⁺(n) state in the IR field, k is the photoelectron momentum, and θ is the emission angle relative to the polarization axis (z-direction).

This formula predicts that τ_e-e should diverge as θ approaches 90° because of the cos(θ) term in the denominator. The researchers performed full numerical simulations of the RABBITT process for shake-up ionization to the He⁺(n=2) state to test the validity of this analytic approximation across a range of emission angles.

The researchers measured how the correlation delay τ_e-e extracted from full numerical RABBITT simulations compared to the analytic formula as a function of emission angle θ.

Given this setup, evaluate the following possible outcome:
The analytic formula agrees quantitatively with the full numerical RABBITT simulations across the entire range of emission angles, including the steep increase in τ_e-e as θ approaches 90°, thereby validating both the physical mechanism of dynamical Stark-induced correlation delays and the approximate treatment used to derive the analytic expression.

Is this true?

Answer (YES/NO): NO